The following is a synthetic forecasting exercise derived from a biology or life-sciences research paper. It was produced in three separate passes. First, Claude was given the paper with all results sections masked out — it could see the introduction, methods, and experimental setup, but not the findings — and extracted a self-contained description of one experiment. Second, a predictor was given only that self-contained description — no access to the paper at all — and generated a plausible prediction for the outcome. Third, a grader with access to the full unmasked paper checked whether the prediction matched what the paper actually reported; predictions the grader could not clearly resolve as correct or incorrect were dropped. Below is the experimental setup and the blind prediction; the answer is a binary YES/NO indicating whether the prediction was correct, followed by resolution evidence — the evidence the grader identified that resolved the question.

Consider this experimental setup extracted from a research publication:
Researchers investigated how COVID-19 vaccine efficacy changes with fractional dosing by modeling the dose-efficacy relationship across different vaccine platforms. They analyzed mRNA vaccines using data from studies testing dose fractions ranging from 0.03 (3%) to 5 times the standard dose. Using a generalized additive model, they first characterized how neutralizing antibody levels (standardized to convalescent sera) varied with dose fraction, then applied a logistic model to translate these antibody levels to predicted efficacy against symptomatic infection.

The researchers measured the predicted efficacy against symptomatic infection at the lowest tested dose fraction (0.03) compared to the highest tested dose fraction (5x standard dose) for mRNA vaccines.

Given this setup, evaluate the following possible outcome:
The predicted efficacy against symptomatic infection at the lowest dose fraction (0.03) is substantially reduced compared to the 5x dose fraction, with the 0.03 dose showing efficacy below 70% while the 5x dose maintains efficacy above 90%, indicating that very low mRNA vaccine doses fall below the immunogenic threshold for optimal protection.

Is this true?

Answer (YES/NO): YES